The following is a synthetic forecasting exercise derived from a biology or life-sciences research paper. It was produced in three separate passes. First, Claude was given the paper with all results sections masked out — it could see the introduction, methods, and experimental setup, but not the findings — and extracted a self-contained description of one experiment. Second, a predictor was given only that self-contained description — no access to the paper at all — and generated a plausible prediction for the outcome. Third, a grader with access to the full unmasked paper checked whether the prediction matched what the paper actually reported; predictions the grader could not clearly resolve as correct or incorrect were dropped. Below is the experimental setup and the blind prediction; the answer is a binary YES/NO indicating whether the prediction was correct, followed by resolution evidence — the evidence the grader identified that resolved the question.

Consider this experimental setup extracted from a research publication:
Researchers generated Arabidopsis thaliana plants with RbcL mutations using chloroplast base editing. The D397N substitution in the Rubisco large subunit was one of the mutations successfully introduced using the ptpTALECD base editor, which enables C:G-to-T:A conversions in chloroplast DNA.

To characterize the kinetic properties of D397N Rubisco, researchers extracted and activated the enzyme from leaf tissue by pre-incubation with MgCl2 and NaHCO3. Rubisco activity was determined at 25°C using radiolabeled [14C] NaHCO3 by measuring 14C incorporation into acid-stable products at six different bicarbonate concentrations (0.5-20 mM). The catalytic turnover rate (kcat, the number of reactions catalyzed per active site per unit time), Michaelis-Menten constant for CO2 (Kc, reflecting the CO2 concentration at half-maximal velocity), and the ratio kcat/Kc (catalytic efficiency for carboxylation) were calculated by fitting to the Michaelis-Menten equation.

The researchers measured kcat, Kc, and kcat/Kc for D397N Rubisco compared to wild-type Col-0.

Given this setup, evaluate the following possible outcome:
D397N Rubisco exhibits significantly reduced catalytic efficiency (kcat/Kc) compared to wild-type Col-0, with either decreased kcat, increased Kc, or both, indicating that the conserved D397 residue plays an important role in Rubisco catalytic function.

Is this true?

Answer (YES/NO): NO